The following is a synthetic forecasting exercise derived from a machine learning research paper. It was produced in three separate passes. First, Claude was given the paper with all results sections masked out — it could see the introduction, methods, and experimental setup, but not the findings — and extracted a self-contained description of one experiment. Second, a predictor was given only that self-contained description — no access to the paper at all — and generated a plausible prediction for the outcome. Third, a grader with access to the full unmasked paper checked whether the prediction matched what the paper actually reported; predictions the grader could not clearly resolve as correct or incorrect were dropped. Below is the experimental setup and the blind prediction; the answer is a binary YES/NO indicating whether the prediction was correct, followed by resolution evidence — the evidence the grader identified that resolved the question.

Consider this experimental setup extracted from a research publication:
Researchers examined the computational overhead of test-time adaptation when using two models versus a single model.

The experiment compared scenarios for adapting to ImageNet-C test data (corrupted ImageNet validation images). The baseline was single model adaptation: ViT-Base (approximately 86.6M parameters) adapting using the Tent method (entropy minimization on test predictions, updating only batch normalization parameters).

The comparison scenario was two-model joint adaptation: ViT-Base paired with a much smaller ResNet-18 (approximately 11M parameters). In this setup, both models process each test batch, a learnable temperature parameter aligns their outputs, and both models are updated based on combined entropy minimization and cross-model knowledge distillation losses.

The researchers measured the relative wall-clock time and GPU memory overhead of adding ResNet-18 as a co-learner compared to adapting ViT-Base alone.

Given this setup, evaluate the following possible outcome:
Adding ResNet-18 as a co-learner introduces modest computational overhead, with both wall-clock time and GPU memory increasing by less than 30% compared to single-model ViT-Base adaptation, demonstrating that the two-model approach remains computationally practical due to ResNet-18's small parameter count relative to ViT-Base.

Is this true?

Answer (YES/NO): NO